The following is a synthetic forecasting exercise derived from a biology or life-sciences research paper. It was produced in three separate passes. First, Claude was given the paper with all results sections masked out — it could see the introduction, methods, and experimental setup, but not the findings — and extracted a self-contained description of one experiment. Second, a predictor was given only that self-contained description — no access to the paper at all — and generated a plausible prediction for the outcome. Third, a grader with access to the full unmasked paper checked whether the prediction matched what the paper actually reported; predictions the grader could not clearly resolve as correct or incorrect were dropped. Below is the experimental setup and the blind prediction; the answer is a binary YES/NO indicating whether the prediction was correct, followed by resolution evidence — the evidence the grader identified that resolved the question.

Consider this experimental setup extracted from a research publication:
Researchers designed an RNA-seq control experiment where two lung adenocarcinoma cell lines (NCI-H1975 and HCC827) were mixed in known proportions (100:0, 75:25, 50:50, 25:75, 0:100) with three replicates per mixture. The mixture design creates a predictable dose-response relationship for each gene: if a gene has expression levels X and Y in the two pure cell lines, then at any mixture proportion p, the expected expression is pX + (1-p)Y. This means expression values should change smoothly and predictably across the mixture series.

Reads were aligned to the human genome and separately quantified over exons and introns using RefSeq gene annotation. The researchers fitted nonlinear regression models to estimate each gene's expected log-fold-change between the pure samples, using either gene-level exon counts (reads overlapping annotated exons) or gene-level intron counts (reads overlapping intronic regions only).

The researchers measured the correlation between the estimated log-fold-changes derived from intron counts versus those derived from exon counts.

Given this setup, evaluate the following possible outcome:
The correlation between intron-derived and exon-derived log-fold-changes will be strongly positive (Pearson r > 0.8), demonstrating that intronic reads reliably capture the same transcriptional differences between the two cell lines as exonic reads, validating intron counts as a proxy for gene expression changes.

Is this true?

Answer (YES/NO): YES